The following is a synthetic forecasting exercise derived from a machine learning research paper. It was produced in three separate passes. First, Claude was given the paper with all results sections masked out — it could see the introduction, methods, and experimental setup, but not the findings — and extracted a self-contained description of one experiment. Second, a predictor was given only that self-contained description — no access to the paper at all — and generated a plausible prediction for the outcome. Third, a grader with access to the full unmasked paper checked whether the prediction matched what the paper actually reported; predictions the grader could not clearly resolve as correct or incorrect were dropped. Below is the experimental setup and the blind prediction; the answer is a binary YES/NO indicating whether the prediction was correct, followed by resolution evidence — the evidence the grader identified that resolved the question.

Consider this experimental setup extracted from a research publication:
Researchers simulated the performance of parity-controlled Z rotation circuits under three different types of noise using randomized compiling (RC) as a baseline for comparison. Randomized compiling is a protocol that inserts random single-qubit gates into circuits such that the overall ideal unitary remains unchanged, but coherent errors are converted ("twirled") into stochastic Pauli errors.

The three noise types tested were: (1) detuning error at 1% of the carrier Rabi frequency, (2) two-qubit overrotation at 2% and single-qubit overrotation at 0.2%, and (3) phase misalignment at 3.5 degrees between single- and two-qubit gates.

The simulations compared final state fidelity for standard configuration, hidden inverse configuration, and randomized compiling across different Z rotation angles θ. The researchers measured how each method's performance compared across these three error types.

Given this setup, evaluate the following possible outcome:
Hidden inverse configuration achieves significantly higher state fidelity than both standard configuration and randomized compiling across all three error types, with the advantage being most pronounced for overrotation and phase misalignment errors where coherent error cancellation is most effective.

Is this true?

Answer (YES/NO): NO